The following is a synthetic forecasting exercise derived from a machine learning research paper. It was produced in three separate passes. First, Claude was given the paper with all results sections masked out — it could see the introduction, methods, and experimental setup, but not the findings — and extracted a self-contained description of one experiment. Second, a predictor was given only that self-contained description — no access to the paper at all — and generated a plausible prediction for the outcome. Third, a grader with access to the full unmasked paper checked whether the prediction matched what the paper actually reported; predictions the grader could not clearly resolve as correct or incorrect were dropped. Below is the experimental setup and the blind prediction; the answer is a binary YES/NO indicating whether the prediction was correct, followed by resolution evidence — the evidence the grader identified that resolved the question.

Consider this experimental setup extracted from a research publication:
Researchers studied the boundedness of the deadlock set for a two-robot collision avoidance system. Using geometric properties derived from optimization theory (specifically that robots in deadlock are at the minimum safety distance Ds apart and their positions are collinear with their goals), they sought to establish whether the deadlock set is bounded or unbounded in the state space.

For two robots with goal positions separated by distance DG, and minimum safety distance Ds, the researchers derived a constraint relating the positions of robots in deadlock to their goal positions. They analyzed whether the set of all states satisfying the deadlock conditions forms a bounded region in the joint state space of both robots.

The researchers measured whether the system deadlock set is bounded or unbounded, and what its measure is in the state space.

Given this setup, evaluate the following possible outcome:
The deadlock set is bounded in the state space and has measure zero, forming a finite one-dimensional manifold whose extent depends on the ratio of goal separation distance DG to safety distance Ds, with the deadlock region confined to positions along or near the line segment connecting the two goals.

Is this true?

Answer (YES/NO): NO